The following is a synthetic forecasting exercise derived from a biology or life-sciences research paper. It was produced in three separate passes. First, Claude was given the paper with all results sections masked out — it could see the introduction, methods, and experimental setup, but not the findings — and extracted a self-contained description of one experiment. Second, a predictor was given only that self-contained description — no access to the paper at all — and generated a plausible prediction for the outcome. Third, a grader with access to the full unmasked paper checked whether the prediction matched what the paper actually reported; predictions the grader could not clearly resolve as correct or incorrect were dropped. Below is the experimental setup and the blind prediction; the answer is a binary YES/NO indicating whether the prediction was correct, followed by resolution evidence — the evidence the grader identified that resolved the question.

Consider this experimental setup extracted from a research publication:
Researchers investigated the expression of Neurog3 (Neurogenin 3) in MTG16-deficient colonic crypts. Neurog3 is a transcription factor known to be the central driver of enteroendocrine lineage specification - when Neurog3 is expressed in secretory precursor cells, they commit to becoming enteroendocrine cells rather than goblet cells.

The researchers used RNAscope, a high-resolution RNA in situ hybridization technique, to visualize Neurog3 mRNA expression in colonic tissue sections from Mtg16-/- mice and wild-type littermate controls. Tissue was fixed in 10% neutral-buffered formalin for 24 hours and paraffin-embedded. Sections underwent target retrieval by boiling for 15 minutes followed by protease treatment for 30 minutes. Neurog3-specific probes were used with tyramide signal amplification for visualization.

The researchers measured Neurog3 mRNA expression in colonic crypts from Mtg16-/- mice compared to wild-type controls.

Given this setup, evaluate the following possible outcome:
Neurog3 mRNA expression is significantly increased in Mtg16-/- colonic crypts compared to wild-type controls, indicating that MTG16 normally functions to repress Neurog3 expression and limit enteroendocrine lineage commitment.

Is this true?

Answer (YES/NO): YES